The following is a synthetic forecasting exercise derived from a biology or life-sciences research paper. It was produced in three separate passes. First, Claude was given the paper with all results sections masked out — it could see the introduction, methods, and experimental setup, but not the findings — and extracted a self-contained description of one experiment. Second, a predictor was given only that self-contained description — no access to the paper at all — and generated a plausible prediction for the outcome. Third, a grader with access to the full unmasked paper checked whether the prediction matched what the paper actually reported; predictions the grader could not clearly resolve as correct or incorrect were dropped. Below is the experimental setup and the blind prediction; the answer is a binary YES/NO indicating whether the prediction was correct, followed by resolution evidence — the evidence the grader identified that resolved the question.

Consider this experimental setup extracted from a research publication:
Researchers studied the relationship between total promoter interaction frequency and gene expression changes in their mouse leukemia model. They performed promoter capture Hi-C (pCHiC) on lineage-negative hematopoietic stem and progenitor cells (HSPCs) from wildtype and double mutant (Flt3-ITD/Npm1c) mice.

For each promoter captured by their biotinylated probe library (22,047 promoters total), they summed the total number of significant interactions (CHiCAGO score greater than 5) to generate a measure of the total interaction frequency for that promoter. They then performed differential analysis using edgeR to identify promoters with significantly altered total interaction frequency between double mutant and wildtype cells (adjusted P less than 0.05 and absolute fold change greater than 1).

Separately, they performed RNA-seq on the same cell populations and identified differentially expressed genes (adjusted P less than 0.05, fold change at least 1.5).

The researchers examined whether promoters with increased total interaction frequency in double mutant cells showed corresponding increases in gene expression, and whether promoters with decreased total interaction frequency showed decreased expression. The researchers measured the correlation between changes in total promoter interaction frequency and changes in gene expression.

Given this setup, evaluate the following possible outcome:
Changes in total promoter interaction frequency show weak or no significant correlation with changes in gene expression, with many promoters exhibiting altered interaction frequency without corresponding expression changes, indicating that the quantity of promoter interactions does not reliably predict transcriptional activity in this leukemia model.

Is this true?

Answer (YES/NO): YES